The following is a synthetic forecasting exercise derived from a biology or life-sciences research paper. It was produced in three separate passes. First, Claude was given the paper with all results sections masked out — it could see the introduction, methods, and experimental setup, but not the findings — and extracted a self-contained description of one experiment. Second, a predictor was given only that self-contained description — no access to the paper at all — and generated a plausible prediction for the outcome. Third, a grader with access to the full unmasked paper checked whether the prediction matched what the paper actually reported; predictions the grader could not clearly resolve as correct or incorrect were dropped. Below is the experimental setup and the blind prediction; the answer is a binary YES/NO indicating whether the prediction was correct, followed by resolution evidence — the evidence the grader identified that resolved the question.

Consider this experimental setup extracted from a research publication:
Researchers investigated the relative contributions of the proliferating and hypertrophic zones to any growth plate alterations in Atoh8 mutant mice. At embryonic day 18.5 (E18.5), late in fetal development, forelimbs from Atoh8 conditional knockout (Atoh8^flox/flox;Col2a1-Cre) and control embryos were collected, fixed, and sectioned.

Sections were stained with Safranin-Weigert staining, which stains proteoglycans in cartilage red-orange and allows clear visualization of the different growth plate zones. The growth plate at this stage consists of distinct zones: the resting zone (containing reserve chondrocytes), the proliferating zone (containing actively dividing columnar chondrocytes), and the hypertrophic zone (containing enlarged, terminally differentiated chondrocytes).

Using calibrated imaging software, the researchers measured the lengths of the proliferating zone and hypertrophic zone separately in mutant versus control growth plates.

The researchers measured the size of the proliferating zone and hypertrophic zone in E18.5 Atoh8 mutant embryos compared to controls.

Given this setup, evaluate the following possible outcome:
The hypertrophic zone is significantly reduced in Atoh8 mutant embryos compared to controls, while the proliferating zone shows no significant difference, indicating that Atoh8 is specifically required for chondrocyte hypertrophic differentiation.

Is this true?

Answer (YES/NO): NO